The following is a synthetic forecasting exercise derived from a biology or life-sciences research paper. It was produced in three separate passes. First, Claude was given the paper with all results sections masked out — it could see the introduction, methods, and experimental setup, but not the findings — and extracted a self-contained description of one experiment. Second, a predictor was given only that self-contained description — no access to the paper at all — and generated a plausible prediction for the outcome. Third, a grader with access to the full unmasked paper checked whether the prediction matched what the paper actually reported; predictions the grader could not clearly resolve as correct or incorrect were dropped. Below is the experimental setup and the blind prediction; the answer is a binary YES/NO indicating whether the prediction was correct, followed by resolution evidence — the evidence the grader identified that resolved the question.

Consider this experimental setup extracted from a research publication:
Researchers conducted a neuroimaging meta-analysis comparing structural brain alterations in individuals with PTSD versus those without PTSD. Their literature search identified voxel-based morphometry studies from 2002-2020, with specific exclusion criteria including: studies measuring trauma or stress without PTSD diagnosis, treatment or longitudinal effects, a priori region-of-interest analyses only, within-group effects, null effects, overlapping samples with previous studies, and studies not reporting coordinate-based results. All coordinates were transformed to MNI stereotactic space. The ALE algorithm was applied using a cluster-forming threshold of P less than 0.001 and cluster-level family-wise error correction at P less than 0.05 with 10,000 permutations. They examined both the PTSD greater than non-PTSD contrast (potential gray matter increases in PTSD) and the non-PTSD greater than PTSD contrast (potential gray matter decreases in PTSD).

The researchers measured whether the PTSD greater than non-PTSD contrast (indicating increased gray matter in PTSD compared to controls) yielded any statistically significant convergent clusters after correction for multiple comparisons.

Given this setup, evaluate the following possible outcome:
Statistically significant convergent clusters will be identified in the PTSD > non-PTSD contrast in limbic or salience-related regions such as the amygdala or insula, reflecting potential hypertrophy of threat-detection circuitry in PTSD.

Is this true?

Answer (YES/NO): NO